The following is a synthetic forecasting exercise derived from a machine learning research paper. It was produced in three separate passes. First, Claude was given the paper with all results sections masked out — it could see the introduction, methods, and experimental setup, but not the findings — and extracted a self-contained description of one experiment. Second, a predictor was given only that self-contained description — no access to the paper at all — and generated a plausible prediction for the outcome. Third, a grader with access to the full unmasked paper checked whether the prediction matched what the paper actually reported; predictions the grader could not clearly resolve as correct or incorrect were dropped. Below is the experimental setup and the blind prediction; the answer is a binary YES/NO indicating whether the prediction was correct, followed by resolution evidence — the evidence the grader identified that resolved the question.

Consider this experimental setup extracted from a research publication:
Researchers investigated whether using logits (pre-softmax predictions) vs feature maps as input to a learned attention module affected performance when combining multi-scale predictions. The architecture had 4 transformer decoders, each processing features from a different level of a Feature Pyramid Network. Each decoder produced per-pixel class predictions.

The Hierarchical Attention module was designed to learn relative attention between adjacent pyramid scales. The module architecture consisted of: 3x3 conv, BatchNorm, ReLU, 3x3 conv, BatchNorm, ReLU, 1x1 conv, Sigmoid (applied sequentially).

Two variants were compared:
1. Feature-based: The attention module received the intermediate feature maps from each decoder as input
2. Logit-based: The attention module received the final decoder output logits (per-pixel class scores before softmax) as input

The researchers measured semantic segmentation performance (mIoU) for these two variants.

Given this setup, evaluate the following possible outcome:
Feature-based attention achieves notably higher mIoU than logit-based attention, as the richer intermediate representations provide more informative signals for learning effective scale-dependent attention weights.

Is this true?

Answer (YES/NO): NO